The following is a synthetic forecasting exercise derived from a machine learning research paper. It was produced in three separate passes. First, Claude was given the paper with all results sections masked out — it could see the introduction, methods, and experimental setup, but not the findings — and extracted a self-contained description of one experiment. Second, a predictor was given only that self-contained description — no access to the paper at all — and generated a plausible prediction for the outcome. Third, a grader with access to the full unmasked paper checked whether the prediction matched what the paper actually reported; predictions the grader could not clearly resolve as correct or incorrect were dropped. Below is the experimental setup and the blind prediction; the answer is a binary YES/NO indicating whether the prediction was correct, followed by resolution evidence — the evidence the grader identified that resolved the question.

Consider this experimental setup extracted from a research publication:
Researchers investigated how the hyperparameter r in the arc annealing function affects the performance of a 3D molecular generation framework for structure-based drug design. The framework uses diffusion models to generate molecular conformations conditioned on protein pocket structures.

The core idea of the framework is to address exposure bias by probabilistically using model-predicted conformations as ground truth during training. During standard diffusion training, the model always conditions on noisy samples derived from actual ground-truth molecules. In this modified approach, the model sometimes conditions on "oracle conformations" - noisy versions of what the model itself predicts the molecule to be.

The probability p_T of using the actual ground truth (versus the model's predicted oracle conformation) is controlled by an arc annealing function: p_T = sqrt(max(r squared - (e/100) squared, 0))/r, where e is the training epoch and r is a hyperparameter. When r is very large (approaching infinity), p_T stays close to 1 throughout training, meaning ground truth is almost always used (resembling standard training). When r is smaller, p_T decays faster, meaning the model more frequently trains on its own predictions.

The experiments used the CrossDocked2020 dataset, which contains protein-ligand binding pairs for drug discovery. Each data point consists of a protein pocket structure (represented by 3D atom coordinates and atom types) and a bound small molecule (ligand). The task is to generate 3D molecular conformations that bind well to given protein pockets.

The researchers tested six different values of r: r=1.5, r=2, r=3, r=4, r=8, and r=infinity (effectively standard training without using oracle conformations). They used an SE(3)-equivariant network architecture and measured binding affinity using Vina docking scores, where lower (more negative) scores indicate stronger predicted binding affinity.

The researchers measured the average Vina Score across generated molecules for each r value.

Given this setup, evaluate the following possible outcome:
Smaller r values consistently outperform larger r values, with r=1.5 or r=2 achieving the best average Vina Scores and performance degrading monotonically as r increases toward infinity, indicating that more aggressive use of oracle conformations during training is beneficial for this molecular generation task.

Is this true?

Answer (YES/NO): NO